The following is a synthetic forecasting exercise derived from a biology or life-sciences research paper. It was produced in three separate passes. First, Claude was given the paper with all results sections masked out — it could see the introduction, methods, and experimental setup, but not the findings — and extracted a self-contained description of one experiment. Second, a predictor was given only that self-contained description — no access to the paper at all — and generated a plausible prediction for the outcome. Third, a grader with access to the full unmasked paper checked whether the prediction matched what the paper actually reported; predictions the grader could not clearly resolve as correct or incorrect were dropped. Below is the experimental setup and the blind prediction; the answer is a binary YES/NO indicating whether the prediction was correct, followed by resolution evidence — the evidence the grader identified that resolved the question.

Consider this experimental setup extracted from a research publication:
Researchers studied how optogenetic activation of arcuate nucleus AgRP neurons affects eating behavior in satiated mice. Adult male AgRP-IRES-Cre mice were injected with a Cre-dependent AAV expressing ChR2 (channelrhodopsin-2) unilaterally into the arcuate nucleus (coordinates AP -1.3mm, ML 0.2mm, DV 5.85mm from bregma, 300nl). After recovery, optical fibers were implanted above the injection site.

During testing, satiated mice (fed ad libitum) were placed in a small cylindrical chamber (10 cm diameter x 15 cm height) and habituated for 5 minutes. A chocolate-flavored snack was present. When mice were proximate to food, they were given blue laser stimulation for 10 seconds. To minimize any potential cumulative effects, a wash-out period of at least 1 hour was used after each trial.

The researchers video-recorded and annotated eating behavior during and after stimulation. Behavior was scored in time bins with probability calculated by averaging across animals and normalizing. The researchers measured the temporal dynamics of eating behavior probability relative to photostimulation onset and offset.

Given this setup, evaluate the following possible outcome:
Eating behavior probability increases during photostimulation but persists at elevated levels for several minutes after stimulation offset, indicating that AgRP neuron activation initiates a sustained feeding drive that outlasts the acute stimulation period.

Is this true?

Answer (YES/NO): YES